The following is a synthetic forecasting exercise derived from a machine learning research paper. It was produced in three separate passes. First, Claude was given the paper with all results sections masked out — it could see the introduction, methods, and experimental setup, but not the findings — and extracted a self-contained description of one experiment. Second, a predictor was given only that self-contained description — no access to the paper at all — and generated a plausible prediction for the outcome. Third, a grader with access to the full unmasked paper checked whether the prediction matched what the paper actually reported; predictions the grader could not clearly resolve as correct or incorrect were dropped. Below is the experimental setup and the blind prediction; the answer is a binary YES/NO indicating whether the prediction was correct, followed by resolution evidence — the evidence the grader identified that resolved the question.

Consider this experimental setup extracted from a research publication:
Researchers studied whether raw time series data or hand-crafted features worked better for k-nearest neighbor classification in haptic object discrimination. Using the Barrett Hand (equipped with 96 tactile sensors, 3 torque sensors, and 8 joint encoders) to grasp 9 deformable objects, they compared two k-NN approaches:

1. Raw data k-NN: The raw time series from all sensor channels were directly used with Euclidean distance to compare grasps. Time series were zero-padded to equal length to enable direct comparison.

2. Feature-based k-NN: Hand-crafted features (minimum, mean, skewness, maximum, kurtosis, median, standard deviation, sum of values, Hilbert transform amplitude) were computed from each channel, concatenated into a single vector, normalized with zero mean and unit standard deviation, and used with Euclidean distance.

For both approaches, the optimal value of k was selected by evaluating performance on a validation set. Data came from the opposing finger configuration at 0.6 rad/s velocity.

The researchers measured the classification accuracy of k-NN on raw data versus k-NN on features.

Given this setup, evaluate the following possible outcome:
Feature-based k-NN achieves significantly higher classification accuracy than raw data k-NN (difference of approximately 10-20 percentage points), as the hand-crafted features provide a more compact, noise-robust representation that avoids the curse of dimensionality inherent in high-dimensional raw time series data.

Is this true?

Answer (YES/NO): NO